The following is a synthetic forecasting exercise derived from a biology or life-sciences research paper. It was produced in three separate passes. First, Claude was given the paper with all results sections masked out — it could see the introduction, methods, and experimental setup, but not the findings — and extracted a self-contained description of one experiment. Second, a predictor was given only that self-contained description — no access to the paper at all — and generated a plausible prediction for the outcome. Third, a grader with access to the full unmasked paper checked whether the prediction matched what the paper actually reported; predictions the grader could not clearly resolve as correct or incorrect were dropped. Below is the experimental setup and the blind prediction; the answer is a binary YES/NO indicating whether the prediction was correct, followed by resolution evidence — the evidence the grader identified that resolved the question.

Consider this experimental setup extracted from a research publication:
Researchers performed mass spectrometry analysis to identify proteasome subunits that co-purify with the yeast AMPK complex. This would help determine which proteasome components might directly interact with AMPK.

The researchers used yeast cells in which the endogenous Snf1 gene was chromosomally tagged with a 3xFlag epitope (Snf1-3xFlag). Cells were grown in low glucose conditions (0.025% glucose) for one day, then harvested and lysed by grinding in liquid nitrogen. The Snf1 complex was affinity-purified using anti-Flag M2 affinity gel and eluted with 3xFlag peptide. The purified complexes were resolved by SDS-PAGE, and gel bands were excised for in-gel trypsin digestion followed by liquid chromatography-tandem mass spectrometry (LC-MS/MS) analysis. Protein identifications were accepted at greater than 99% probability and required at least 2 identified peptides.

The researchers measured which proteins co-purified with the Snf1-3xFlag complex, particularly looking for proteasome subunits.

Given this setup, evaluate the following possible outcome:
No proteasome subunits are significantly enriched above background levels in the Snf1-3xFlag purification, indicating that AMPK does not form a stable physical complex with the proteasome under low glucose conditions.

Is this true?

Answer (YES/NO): NO